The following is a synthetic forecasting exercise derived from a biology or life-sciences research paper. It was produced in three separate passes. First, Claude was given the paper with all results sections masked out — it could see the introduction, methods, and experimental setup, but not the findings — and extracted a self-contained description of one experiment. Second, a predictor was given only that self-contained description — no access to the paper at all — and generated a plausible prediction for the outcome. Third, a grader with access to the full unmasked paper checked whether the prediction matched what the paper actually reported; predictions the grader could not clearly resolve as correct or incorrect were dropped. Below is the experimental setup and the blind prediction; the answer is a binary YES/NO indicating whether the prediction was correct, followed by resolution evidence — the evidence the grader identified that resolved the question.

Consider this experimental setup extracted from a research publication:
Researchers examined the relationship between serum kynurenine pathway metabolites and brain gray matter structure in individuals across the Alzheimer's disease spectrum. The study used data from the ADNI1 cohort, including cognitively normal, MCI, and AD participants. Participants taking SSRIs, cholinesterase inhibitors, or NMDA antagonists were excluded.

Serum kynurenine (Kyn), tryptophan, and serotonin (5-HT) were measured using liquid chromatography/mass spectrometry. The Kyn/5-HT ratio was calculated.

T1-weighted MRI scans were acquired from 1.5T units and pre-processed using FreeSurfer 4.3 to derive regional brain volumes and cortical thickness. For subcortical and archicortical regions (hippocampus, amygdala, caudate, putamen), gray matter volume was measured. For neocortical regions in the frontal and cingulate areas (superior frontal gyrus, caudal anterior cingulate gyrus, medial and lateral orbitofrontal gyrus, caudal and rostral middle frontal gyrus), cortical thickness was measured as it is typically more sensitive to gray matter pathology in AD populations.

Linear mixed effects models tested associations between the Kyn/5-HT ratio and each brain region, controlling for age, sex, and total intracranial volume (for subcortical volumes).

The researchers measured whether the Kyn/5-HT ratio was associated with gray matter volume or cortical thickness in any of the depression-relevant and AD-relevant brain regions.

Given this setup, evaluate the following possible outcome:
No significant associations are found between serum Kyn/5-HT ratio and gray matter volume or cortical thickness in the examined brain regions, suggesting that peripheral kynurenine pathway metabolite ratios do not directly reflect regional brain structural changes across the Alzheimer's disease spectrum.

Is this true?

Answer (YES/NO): NO